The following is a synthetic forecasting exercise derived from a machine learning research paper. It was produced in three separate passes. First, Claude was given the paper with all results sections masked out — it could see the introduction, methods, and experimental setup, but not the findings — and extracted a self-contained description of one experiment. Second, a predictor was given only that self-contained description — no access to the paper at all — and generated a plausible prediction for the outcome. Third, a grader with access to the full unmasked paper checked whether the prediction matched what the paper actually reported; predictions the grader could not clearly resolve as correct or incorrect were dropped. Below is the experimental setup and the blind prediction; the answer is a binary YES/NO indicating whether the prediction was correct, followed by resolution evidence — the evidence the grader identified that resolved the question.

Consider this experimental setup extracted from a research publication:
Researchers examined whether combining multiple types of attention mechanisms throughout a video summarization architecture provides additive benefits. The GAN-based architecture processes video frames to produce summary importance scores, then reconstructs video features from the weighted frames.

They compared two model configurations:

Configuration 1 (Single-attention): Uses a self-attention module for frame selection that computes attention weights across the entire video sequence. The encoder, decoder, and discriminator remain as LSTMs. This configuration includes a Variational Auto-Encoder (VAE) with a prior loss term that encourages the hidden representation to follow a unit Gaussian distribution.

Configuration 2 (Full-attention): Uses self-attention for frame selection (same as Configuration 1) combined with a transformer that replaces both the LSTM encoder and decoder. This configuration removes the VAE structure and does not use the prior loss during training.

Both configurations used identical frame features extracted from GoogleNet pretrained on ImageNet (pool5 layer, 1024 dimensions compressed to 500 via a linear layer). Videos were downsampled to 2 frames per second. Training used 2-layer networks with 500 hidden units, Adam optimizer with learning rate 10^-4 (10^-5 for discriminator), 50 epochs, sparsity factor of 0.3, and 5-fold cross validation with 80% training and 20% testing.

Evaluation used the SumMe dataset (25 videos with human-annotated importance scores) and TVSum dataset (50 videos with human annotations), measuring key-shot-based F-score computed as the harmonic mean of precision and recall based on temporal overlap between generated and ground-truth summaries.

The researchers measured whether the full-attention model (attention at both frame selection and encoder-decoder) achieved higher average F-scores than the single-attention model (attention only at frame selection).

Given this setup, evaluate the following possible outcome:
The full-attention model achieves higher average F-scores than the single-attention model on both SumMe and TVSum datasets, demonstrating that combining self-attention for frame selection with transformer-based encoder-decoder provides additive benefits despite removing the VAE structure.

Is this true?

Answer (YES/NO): NO